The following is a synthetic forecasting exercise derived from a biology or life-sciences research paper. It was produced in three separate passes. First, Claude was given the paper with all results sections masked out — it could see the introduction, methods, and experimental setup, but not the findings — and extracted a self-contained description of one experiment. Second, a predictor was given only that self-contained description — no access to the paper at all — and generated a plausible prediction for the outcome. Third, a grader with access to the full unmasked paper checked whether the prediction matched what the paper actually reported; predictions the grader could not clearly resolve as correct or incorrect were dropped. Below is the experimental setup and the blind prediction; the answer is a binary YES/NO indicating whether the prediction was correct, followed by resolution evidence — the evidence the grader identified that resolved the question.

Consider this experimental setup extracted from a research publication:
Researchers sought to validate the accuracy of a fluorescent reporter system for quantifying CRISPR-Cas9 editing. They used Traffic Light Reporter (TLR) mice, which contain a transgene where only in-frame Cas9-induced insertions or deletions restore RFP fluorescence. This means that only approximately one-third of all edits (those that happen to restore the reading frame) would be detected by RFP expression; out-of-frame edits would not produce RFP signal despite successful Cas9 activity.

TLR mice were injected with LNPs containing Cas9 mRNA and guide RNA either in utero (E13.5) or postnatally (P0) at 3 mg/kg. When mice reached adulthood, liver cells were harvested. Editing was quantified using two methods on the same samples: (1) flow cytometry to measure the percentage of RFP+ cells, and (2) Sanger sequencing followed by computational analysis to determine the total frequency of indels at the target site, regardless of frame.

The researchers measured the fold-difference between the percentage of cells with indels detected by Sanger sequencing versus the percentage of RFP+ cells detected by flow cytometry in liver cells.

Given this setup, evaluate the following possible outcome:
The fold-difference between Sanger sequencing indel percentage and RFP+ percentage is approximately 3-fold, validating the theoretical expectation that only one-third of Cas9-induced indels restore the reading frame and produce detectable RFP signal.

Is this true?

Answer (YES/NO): YES